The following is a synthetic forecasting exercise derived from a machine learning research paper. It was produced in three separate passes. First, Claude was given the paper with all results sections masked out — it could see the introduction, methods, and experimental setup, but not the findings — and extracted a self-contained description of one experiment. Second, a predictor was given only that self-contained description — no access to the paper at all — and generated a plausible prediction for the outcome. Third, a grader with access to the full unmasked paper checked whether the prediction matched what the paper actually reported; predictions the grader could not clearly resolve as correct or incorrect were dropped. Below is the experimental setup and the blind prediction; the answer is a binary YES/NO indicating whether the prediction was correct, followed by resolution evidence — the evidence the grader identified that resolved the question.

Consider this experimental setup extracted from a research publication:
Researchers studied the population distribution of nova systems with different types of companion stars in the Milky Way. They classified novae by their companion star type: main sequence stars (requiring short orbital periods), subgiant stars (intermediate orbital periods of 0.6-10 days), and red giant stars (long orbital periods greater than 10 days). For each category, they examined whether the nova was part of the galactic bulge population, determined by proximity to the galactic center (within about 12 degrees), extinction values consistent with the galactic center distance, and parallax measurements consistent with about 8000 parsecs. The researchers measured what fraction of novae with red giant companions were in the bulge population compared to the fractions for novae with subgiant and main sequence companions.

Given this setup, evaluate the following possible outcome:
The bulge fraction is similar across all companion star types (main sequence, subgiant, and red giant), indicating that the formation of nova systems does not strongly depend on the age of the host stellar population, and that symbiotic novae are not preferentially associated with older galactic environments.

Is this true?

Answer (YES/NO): NO